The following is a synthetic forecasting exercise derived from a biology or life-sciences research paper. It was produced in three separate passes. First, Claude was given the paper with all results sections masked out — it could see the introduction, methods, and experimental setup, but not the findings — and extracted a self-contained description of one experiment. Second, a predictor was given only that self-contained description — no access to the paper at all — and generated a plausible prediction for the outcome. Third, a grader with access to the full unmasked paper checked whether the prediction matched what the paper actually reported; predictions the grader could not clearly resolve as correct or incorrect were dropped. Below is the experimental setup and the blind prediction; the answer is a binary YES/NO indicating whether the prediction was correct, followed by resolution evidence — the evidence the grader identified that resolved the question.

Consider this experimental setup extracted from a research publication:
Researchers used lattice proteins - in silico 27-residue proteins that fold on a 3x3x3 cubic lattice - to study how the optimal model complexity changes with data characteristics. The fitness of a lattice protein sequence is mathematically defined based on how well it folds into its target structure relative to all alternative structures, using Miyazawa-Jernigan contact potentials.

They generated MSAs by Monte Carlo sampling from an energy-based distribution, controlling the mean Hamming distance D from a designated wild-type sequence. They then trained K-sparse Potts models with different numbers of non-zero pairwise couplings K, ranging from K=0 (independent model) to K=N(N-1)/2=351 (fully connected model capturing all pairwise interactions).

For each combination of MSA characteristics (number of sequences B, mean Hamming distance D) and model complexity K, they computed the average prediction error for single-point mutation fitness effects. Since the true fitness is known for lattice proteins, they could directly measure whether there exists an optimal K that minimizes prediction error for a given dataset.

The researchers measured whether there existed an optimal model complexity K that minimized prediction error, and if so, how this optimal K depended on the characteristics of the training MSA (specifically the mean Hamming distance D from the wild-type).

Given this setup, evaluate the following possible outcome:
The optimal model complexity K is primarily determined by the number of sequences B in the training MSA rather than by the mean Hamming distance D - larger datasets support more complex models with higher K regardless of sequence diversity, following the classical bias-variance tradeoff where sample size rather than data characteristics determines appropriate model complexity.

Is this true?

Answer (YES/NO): NO